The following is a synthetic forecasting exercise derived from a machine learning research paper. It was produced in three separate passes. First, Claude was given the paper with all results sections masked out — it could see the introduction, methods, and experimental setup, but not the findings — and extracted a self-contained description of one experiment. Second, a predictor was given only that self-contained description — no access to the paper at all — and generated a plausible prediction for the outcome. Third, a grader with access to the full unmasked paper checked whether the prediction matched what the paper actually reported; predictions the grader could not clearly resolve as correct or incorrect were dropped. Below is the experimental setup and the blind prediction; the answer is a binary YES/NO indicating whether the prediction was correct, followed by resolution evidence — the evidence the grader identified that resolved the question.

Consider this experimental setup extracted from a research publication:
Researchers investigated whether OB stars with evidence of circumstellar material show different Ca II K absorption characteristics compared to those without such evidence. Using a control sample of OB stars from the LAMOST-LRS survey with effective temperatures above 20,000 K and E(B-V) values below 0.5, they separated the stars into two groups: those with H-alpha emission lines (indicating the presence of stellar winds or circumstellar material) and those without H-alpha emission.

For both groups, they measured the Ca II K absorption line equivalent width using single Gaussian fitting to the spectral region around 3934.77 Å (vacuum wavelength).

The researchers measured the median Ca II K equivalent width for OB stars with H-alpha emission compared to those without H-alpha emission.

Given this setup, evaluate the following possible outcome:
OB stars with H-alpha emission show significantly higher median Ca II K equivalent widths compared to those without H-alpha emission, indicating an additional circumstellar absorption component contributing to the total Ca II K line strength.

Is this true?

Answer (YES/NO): YES